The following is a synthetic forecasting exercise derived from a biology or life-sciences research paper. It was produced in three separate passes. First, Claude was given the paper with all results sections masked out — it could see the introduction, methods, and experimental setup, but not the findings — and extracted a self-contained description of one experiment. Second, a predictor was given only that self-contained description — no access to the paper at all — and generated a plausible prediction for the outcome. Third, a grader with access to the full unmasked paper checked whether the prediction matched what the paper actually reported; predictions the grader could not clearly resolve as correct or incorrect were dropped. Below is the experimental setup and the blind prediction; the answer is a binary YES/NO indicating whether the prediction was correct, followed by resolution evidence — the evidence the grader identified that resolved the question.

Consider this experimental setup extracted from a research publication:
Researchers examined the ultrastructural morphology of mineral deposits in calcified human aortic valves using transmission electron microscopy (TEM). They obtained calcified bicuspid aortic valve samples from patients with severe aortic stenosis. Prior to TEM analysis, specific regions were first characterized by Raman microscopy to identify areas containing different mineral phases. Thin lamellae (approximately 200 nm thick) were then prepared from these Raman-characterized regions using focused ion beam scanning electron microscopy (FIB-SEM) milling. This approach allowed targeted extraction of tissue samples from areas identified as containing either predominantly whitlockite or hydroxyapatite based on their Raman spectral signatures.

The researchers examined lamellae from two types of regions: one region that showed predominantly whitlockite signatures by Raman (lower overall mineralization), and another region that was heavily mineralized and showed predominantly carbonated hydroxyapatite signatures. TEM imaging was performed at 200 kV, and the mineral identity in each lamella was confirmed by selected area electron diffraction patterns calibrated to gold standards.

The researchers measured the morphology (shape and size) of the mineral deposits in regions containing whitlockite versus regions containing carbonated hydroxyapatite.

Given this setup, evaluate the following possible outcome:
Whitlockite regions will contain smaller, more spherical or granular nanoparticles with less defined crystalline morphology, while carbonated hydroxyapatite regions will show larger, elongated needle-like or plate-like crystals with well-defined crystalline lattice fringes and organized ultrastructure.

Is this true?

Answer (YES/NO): NO